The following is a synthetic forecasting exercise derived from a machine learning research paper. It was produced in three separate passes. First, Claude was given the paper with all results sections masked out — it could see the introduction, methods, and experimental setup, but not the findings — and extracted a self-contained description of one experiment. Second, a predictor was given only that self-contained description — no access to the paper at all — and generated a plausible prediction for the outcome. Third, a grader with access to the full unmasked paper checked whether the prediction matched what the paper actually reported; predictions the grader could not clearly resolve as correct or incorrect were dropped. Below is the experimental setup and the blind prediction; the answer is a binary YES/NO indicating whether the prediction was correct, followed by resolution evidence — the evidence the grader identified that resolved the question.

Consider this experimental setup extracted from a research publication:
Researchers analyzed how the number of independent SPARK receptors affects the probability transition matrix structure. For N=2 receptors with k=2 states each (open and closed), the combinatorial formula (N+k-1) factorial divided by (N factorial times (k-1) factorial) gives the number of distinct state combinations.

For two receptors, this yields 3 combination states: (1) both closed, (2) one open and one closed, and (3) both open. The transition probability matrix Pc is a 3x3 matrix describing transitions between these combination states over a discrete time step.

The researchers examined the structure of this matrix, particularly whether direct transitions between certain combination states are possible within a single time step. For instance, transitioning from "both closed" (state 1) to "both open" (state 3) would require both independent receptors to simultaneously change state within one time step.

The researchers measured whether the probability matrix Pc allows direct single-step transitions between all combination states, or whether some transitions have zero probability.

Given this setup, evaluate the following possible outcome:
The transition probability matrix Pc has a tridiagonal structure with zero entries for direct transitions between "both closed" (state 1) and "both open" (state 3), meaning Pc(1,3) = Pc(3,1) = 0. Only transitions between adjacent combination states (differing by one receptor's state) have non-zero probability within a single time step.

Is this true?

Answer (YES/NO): YES